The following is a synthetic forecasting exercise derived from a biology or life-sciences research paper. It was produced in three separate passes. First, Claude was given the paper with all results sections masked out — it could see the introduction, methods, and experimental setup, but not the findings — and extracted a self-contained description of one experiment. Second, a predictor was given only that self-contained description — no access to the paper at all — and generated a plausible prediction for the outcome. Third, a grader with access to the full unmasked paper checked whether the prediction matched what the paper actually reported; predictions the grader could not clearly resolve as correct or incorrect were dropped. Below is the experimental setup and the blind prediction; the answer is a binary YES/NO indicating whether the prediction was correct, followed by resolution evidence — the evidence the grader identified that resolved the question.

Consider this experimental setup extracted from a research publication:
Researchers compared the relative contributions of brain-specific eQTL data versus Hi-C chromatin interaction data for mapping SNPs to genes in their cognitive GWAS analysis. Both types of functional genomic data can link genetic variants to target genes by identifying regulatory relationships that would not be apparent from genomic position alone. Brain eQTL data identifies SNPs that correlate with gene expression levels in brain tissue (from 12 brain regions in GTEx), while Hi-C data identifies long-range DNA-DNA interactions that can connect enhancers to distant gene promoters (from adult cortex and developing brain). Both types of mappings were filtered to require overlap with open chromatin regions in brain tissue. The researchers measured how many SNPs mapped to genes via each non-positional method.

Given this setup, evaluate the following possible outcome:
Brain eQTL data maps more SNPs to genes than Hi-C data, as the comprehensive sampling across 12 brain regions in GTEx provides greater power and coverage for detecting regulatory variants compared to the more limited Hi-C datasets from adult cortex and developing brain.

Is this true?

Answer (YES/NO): YES